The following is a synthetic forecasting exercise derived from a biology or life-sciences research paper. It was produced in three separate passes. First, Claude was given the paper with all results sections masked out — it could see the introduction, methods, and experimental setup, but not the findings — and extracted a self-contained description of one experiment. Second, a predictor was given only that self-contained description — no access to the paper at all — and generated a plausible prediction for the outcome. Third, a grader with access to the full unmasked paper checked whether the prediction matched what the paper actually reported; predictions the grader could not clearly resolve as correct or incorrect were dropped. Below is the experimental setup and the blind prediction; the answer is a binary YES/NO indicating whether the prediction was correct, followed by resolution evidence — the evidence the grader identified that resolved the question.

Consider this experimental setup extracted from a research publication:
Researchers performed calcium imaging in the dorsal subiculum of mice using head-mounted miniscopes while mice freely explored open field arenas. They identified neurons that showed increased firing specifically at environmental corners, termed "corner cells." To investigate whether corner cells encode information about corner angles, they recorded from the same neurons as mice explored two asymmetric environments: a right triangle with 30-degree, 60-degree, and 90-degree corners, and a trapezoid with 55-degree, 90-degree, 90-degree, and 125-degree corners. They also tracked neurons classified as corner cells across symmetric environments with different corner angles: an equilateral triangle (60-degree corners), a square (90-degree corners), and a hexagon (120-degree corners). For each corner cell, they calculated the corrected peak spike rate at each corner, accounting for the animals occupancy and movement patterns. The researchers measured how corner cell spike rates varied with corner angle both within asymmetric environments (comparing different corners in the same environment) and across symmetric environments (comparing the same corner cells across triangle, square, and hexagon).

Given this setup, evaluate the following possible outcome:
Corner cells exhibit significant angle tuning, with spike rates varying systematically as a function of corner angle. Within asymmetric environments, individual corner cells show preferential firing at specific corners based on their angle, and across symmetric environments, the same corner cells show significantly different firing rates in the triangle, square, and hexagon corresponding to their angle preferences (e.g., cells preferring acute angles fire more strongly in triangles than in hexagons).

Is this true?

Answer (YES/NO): NO